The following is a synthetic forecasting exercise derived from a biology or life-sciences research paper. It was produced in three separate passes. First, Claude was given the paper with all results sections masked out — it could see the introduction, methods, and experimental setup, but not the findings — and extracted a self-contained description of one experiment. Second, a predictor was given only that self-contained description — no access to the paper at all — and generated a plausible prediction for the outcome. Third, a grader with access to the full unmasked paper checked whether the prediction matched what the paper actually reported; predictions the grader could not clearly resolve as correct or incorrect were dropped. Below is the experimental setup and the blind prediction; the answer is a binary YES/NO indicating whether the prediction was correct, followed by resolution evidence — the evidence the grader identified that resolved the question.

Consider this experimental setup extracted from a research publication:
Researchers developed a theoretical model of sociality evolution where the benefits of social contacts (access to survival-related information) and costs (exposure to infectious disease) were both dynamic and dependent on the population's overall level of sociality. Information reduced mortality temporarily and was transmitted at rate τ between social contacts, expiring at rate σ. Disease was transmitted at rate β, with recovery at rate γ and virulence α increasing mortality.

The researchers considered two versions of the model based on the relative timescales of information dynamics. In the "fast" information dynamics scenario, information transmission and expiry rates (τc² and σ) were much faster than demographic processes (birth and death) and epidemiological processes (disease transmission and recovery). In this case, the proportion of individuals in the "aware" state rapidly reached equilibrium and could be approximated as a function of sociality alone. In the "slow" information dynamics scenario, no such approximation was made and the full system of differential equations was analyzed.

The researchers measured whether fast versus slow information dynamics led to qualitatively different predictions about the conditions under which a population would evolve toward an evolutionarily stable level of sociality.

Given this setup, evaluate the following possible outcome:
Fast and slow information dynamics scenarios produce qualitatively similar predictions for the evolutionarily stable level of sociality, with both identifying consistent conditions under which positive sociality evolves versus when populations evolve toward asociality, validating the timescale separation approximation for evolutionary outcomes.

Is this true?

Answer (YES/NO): NO